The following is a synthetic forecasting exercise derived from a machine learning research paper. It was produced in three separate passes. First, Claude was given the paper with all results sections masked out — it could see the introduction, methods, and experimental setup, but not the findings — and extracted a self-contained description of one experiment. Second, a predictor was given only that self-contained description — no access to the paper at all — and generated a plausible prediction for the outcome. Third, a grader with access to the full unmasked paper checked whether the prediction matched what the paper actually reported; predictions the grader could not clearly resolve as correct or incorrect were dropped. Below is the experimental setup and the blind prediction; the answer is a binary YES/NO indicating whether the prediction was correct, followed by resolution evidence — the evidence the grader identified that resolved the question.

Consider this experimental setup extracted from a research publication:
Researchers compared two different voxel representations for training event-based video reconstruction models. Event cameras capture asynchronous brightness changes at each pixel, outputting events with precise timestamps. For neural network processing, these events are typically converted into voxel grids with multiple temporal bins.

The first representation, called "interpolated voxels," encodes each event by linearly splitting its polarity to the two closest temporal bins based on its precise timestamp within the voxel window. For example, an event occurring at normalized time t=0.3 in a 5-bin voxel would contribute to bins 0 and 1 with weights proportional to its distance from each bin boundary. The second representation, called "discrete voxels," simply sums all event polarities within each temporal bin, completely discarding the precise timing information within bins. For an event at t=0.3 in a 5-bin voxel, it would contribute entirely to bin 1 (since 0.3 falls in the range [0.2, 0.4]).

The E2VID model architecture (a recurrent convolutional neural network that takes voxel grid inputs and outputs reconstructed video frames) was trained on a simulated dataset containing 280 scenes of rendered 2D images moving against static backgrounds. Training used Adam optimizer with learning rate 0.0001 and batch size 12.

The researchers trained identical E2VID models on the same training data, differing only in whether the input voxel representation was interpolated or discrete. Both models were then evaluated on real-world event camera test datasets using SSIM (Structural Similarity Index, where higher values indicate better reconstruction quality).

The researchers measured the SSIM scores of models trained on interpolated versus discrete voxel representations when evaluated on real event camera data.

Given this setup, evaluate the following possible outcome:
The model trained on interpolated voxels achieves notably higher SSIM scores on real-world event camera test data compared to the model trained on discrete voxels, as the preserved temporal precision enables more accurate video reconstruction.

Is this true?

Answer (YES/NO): NO